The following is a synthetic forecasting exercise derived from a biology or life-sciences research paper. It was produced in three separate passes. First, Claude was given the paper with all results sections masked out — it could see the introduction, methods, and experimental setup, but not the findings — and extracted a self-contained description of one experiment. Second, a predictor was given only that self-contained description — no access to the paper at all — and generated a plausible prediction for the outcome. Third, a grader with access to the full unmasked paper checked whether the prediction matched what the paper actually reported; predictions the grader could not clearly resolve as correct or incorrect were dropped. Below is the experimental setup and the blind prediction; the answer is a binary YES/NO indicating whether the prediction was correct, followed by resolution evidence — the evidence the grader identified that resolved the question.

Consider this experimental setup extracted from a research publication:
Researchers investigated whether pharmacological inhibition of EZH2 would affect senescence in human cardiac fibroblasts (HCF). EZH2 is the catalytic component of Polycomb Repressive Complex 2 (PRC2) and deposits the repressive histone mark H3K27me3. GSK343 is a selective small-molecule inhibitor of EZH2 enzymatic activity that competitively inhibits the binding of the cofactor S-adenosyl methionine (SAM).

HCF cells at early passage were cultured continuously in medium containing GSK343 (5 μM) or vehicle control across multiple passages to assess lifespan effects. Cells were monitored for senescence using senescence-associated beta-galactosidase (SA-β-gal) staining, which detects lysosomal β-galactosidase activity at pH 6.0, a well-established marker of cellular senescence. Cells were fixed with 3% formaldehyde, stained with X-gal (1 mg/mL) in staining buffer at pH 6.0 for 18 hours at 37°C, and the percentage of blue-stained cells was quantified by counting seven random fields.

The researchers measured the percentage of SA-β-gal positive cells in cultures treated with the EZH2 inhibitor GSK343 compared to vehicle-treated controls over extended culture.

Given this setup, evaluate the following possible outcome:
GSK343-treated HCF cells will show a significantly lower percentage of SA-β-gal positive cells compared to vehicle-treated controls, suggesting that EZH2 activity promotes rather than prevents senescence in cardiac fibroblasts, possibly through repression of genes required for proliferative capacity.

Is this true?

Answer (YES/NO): NO